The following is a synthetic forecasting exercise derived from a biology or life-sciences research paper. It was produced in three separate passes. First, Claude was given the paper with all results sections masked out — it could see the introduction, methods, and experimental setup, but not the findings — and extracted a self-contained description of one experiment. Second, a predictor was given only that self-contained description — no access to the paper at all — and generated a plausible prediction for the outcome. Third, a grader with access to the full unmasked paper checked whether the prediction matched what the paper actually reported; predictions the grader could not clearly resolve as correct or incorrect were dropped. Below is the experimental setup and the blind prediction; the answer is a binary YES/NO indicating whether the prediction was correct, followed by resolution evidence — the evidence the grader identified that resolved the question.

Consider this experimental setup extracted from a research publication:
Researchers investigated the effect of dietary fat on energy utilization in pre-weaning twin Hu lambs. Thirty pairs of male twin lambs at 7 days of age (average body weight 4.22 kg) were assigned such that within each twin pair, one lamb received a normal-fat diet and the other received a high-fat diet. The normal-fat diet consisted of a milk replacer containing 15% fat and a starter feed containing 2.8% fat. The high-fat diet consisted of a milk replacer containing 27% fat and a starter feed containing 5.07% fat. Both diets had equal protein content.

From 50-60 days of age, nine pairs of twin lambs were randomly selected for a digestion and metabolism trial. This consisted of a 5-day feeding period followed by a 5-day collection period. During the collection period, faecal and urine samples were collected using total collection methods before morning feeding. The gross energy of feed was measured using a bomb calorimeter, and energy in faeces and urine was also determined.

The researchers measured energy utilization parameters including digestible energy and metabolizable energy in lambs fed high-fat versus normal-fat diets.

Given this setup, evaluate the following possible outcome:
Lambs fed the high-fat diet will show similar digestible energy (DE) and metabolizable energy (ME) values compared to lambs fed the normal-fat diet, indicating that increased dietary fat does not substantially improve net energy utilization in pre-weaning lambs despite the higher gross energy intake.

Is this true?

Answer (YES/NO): NO